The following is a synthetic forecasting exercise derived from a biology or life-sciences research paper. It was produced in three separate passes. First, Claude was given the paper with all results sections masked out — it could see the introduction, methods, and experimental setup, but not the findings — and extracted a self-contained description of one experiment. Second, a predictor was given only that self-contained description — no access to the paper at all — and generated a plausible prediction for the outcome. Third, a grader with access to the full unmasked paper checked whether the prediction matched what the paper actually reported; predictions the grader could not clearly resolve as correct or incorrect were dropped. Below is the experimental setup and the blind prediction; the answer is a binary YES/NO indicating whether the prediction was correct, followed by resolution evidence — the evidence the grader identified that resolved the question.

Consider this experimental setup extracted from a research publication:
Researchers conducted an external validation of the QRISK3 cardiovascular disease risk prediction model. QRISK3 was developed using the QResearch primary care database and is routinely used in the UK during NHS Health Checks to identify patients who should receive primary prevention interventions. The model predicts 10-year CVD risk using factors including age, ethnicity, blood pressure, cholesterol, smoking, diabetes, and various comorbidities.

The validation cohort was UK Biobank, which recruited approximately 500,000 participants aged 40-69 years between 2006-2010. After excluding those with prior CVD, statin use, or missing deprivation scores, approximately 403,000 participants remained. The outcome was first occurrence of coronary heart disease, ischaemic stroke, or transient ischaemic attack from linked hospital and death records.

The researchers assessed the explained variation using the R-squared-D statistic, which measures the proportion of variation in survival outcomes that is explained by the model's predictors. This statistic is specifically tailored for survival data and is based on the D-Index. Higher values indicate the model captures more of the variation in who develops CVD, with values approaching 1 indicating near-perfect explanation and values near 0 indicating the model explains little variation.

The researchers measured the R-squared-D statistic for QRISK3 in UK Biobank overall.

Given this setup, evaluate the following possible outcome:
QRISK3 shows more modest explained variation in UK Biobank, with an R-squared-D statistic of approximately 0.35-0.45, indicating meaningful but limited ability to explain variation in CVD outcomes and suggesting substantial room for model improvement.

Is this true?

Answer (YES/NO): NO